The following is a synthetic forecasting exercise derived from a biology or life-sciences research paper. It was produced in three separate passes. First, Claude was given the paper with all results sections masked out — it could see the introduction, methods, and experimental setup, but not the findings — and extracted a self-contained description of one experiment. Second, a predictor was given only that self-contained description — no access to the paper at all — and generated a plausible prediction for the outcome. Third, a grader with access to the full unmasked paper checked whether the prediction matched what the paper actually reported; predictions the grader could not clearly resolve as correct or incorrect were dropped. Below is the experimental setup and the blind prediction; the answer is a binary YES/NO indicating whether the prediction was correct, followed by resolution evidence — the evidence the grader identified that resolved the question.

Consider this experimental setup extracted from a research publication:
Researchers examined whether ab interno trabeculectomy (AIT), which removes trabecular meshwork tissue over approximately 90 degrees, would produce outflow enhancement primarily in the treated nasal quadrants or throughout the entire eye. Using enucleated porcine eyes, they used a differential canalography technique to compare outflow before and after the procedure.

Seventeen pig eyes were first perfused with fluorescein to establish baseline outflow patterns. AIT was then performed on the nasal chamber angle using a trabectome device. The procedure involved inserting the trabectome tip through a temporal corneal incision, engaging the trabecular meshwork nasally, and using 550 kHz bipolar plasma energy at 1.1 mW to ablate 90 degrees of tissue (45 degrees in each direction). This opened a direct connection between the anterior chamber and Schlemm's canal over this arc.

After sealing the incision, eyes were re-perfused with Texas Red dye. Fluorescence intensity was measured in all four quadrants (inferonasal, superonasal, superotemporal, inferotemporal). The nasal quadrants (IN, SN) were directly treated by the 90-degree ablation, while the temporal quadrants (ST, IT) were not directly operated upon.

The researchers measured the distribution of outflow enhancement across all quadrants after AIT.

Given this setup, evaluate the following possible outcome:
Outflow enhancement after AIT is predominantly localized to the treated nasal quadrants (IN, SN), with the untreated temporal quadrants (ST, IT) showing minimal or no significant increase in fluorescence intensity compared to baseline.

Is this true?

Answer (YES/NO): NO